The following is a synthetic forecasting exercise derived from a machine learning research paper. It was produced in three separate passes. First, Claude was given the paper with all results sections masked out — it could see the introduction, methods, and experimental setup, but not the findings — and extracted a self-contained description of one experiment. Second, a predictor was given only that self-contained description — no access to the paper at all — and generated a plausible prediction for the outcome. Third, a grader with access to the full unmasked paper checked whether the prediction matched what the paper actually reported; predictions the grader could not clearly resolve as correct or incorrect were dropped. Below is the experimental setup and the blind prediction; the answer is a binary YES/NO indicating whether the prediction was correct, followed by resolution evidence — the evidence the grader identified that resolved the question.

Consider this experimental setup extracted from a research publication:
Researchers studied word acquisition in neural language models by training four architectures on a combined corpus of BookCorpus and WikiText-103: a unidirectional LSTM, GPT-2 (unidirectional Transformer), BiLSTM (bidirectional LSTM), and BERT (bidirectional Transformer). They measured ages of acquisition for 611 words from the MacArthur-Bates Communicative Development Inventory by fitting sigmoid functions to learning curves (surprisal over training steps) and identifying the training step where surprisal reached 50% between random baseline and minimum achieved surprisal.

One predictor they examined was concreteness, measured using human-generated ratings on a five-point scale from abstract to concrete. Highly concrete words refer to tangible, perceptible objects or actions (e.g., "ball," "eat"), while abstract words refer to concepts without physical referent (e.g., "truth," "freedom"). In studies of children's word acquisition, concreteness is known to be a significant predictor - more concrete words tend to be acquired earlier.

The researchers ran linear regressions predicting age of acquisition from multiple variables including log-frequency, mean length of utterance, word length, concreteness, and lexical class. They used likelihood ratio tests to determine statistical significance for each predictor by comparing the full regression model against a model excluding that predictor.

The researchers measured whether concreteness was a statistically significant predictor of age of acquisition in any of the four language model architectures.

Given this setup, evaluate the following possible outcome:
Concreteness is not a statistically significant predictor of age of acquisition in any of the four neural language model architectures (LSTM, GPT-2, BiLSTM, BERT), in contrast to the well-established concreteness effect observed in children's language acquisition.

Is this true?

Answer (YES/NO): YES